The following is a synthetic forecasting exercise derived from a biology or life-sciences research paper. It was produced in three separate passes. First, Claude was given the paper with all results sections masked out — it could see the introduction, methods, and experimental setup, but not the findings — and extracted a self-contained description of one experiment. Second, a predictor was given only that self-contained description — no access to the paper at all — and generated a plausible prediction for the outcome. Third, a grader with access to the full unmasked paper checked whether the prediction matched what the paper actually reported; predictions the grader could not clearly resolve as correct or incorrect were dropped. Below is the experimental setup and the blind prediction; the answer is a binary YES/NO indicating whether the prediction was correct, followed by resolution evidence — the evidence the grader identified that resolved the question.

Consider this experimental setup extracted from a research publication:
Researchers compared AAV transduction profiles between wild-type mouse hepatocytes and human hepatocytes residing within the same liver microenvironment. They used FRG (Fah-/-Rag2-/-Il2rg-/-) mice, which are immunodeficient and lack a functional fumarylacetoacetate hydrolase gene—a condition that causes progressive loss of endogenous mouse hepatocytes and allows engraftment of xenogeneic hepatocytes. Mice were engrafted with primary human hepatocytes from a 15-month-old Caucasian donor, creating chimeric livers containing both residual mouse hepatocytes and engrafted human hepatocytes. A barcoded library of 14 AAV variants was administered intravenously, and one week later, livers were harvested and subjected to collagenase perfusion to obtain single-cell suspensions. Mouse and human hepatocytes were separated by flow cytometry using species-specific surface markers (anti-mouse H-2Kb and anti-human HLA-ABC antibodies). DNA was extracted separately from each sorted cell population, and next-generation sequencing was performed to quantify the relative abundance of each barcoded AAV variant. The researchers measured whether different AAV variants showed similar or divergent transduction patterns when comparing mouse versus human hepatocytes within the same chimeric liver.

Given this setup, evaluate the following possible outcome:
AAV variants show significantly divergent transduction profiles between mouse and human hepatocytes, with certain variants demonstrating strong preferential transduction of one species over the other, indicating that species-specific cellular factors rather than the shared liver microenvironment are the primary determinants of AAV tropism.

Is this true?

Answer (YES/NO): YES